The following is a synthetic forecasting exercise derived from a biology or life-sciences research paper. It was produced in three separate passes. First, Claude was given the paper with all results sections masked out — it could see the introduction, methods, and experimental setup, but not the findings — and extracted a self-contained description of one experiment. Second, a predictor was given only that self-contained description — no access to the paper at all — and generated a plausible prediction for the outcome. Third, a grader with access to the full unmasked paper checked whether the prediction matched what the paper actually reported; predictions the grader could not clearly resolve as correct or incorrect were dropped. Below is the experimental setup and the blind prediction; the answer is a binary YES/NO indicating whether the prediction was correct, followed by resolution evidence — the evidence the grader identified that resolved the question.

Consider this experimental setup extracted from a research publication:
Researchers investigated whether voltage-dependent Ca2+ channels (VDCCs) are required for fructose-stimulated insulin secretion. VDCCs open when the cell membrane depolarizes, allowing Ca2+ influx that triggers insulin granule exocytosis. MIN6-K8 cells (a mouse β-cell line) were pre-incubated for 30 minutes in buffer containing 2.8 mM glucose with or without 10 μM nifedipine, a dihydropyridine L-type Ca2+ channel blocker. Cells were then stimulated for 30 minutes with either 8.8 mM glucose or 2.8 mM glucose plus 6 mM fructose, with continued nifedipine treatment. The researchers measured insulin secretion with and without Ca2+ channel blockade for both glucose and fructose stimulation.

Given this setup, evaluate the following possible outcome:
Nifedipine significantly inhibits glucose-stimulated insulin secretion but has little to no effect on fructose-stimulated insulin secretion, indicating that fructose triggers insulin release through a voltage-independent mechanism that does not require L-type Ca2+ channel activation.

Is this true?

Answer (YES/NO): NO